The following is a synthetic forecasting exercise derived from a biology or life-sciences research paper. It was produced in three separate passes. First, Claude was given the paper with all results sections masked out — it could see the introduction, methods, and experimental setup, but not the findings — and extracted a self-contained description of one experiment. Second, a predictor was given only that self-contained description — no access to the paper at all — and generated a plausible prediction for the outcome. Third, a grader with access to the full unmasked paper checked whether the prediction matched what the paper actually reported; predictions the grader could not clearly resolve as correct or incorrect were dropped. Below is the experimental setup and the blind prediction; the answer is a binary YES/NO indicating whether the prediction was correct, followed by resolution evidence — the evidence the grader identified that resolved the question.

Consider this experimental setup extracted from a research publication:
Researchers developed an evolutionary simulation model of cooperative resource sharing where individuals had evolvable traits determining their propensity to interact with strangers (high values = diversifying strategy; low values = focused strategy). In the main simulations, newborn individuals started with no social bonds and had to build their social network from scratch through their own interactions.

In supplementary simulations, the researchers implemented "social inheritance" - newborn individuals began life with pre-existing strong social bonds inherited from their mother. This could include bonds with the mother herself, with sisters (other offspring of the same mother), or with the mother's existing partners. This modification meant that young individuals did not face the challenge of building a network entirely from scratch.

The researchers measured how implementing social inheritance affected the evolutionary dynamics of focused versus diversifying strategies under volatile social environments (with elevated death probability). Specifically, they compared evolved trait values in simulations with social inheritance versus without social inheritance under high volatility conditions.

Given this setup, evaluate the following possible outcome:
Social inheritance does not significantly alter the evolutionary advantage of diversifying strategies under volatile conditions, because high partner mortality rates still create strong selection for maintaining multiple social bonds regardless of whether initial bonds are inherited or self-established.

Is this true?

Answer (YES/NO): NO